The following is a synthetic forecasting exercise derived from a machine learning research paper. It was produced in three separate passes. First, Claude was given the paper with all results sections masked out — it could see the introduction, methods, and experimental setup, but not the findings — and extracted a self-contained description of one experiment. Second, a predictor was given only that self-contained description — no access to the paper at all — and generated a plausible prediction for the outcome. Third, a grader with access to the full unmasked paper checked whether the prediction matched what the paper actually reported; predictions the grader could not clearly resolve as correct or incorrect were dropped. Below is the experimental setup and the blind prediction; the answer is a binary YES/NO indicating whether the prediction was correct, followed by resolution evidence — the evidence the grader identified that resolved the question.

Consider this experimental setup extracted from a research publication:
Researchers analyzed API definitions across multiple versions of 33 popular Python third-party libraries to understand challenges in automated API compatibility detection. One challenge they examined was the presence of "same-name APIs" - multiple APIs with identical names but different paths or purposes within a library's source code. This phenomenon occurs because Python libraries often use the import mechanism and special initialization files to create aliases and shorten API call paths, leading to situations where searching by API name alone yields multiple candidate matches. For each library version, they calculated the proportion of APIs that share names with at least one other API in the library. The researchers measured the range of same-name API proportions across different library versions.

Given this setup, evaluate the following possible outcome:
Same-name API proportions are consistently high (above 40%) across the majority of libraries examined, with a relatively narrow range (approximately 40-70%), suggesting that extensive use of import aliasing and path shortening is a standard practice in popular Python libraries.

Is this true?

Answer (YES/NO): NO